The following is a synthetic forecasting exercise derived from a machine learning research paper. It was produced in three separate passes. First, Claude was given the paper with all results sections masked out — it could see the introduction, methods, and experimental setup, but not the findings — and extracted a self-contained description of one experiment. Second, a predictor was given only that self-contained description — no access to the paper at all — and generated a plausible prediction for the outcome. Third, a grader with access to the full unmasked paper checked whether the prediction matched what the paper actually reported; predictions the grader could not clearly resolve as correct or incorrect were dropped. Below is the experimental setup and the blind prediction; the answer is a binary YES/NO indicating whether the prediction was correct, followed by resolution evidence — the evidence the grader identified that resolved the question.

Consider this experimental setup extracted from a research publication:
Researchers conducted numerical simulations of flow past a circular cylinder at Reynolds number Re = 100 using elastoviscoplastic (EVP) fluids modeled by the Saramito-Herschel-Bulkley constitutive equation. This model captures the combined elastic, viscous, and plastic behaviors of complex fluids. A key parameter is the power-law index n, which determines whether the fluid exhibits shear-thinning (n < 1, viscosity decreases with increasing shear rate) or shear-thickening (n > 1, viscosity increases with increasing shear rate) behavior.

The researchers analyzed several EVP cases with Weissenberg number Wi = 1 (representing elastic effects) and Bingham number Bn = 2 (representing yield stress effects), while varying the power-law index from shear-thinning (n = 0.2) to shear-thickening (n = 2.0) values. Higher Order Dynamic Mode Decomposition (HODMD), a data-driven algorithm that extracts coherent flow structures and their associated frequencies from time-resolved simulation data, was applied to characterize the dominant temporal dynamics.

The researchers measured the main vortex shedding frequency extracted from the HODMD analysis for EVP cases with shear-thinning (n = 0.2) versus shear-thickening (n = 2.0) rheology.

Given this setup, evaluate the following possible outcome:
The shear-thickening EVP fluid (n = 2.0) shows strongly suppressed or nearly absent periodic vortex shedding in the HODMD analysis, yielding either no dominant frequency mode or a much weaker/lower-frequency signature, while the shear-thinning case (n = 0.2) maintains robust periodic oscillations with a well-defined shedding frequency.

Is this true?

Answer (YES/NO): NO